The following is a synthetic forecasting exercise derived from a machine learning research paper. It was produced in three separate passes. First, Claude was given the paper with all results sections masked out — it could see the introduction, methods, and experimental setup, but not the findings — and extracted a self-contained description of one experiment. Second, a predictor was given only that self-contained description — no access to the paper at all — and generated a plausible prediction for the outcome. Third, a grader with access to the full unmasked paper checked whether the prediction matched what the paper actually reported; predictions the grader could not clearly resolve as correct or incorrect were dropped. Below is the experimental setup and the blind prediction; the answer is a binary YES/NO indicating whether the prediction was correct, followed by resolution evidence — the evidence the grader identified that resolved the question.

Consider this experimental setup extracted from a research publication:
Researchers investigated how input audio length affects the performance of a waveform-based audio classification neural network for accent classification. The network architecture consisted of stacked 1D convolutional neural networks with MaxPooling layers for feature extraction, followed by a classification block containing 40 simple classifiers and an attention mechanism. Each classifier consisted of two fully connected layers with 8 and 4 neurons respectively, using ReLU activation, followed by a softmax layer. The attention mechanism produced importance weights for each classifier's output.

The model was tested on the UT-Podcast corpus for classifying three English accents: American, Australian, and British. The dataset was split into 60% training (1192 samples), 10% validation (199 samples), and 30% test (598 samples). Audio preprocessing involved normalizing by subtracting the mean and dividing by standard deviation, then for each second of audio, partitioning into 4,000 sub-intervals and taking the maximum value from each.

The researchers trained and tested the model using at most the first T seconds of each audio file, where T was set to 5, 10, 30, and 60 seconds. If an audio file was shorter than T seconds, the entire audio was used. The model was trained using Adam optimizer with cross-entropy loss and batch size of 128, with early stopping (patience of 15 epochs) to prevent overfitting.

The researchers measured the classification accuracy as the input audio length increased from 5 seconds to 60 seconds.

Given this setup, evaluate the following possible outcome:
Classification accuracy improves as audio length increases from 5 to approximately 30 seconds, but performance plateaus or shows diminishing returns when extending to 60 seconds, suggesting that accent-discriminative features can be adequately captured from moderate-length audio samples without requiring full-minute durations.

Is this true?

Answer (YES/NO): NO